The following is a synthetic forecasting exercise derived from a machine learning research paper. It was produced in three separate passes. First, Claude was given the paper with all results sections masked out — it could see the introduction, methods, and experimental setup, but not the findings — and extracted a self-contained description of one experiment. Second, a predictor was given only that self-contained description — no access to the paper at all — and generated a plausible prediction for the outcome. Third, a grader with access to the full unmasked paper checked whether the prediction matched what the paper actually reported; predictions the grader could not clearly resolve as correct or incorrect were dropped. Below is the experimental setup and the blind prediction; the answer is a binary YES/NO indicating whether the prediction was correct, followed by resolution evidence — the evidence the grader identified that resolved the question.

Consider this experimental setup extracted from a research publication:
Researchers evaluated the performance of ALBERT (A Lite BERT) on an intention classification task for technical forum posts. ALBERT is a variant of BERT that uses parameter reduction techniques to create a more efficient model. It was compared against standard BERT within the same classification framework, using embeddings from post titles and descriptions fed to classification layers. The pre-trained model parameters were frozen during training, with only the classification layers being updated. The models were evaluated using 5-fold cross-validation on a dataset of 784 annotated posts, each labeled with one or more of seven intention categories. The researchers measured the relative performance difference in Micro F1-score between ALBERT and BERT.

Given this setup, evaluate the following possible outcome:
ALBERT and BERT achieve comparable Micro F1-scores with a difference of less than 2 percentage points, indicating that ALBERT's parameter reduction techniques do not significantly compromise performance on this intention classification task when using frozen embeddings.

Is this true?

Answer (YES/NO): NO